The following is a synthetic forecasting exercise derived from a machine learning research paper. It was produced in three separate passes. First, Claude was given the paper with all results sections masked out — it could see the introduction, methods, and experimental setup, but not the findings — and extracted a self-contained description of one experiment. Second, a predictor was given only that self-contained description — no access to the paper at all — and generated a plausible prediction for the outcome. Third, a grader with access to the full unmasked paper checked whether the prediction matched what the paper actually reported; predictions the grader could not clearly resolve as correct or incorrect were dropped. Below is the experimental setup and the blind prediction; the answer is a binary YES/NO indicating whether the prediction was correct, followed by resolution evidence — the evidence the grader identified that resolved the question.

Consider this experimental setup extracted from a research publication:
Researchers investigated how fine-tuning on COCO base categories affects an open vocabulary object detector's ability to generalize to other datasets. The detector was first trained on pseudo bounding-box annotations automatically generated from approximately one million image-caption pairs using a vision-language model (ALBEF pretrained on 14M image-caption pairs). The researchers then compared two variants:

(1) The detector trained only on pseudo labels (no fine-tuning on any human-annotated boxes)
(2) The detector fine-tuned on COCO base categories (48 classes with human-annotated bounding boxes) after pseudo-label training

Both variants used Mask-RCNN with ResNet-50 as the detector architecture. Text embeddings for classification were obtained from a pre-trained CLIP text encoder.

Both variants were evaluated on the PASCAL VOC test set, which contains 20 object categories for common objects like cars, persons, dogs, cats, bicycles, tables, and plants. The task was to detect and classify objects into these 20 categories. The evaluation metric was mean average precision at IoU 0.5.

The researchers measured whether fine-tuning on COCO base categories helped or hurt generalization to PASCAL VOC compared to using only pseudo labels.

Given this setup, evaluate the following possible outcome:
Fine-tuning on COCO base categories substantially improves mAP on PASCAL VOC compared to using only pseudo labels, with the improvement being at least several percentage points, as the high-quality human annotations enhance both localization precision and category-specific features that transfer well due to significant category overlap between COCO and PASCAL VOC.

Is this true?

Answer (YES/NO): YES